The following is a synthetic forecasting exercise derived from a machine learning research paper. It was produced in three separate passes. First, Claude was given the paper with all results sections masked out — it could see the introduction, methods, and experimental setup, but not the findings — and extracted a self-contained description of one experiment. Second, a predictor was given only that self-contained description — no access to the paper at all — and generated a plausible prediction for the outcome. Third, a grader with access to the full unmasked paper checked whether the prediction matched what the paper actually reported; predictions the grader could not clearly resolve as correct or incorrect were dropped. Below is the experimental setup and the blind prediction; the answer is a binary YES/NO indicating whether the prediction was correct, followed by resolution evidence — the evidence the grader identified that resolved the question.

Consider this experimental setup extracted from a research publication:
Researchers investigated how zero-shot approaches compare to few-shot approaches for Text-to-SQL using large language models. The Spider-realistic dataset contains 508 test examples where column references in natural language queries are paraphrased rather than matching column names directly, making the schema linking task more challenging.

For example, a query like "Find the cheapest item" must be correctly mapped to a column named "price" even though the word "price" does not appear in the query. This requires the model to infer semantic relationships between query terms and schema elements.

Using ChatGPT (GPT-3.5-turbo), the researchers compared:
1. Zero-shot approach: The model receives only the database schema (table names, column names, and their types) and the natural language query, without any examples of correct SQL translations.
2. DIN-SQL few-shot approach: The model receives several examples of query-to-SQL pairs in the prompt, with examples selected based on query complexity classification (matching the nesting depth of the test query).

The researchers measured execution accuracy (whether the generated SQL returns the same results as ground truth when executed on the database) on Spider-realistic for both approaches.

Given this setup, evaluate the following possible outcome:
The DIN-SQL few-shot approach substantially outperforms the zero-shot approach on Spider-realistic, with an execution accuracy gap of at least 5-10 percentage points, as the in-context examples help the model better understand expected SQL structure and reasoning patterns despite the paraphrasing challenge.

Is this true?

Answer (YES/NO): NO